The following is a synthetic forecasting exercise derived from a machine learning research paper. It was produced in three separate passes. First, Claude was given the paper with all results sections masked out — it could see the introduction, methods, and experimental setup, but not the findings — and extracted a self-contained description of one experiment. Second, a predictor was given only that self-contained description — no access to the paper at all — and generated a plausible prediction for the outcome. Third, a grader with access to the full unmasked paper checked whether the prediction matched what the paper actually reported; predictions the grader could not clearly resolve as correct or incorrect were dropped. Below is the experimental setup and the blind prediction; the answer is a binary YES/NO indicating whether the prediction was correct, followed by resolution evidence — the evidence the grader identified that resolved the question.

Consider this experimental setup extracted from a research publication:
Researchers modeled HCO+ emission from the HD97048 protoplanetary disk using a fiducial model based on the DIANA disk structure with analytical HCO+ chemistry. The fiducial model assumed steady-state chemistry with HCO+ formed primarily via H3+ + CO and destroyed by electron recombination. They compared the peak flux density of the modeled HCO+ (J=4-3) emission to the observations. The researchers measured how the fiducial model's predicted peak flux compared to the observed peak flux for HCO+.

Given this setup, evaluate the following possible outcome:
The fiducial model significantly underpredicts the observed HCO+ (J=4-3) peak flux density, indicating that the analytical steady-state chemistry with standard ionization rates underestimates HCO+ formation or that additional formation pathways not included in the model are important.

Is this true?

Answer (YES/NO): NO